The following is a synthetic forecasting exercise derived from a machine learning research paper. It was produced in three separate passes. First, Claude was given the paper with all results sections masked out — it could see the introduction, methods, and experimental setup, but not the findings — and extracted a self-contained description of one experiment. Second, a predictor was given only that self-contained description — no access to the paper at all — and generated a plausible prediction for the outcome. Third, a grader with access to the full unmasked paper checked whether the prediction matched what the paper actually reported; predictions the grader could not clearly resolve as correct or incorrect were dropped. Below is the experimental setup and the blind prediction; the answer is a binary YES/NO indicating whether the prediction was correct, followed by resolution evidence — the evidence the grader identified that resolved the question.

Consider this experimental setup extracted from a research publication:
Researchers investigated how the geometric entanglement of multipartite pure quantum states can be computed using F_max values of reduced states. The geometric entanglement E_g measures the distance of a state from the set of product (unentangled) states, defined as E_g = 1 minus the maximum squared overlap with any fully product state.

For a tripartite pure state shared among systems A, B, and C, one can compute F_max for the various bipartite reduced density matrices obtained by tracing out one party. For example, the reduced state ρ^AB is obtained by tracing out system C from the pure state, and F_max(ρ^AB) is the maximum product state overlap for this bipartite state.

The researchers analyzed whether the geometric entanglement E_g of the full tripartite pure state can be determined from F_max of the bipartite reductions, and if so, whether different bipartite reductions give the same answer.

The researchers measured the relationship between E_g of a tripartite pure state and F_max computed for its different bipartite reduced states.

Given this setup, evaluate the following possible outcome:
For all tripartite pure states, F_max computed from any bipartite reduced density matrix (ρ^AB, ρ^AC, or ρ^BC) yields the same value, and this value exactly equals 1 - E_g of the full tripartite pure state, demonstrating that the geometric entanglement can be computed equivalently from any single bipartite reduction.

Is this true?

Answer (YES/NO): YES